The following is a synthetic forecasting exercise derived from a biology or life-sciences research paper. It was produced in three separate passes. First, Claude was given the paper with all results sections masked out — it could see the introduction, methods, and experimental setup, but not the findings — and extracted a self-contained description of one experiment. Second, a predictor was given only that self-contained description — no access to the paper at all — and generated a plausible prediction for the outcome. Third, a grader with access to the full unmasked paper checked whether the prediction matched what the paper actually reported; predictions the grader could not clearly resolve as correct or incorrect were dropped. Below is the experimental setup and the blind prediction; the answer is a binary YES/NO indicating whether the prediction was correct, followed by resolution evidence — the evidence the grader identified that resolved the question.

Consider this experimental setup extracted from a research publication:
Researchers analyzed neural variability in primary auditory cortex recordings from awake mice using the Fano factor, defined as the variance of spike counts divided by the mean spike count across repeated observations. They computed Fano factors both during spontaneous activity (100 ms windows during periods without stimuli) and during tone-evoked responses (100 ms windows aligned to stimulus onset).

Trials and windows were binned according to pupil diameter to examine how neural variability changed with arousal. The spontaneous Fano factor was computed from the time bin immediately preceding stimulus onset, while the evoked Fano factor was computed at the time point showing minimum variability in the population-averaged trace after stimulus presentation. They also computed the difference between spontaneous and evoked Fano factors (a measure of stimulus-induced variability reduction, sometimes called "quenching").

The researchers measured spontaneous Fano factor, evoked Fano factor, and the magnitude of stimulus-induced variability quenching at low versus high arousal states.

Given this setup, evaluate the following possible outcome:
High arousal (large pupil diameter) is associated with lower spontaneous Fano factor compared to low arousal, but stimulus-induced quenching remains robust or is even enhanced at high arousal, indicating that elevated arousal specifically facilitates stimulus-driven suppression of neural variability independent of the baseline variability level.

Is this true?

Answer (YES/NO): NO